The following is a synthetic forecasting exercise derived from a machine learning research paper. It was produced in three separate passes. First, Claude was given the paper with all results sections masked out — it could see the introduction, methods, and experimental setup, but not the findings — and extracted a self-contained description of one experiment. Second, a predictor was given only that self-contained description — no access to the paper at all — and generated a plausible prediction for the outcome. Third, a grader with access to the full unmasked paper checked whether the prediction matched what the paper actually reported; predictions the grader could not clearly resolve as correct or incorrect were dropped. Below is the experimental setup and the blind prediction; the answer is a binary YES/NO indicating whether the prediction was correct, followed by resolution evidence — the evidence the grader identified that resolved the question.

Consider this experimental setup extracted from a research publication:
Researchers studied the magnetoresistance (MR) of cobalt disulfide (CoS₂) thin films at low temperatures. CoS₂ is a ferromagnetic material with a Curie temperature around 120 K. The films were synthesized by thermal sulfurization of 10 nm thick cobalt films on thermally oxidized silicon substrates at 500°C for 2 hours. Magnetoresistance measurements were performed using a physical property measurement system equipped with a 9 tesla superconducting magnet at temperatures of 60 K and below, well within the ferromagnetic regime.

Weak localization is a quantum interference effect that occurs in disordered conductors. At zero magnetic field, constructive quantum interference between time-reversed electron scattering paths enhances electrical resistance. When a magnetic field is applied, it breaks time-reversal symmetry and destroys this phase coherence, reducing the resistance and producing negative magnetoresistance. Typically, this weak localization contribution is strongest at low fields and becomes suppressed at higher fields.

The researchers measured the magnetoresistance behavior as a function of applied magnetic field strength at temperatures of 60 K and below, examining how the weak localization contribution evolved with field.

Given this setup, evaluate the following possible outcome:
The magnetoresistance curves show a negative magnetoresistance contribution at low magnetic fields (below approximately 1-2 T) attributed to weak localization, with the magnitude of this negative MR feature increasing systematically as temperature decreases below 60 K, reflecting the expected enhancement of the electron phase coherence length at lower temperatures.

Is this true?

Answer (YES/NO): YES